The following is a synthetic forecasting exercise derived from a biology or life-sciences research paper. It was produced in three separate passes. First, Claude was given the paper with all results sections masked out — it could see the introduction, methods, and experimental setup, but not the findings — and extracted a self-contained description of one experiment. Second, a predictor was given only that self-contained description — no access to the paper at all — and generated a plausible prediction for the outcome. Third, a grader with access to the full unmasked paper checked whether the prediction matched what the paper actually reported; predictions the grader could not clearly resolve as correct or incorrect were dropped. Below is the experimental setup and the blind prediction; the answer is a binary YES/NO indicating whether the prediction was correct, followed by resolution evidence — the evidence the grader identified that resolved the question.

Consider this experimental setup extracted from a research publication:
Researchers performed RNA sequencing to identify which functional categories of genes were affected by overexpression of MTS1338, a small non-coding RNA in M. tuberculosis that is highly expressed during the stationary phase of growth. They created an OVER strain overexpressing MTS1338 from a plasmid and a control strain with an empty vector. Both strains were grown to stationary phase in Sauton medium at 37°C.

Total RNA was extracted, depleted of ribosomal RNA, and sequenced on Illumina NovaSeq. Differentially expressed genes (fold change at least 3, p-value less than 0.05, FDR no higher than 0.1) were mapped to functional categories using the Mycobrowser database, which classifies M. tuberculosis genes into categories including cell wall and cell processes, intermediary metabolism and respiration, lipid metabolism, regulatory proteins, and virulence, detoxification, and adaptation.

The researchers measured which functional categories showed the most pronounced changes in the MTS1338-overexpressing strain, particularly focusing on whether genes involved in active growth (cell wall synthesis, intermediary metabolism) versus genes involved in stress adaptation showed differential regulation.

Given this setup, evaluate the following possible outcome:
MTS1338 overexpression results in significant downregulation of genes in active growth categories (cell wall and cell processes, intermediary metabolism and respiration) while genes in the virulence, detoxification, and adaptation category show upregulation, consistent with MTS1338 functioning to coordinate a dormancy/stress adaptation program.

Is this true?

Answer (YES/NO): NO